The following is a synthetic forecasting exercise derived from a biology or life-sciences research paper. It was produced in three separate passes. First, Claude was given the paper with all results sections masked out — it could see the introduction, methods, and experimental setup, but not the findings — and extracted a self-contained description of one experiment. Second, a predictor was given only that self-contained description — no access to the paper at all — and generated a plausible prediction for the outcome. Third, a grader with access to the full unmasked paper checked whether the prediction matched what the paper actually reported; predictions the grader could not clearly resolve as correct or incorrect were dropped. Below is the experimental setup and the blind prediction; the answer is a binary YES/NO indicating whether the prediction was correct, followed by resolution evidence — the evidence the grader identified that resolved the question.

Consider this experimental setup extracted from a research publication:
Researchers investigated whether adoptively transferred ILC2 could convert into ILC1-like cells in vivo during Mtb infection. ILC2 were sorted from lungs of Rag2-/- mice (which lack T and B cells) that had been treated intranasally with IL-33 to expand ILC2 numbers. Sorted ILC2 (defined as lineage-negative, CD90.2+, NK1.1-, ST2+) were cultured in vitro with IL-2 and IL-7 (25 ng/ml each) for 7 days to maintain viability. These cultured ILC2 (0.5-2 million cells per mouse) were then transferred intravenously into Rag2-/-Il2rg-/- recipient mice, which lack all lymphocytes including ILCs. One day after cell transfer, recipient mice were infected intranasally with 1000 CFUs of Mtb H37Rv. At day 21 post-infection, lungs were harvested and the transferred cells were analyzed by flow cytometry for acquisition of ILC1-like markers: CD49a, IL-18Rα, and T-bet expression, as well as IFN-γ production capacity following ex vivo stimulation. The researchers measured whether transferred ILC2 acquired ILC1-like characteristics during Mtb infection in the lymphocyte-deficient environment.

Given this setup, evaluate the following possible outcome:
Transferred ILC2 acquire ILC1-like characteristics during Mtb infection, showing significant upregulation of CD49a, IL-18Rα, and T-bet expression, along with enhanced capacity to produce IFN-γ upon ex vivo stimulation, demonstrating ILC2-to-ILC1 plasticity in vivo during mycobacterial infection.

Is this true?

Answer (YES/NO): NO